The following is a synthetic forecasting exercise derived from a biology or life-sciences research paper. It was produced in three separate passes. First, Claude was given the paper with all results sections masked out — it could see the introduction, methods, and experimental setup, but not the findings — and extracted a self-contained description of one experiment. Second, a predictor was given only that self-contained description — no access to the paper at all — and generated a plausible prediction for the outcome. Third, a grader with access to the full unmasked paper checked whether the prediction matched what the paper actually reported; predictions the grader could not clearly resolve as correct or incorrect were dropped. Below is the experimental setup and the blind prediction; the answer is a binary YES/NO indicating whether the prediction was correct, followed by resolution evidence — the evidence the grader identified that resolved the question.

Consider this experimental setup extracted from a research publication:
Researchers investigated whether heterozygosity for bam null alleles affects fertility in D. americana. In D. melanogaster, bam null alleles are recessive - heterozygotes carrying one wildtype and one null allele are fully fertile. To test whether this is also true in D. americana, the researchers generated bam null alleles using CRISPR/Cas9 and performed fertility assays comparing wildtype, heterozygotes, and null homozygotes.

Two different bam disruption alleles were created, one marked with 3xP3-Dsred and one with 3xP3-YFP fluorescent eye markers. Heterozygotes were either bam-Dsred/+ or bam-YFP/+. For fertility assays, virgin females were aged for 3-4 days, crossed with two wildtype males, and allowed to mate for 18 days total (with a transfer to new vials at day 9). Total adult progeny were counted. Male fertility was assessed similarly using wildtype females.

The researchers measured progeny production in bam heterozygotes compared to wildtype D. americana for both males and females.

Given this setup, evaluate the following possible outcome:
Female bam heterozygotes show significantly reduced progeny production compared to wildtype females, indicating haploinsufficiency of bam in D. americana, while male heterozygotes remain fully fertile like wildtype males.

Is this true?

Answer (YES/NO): NO